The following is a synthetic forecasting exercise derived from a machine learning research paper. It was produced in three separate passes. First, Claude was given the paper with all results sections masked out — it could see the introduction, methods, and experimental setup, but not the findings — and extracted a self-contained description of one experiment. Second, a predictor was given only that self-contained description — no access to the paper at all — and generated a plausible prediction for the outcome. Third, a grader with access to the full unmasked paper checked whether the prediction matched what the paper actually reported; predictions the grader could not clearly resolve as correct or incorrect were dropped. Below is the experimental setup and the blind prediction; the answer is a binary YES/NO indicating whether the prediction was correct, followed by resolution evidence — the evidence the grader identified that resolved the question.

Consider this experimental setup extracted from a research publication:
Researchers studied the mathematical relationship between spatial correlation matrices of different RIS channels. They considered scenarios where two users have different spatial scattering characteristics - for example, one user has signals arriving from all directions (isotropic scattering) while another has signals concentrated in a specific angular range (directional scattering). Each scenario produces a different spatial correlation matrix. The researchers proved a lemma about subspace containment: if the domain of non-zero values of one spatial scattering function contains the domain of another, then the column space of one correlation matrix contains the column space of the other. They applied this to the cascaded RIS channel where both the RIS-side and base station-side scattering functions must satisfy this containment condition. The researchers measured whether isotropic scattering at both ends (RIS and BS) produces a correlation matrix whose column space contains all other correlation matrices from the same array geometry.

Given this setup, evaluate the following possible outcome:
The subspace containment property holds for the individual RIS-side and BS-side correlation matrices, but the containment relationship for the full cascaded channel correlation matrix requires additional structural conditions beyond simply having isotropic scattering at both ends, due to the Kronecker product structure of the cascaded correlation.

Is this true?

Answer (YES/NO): NO